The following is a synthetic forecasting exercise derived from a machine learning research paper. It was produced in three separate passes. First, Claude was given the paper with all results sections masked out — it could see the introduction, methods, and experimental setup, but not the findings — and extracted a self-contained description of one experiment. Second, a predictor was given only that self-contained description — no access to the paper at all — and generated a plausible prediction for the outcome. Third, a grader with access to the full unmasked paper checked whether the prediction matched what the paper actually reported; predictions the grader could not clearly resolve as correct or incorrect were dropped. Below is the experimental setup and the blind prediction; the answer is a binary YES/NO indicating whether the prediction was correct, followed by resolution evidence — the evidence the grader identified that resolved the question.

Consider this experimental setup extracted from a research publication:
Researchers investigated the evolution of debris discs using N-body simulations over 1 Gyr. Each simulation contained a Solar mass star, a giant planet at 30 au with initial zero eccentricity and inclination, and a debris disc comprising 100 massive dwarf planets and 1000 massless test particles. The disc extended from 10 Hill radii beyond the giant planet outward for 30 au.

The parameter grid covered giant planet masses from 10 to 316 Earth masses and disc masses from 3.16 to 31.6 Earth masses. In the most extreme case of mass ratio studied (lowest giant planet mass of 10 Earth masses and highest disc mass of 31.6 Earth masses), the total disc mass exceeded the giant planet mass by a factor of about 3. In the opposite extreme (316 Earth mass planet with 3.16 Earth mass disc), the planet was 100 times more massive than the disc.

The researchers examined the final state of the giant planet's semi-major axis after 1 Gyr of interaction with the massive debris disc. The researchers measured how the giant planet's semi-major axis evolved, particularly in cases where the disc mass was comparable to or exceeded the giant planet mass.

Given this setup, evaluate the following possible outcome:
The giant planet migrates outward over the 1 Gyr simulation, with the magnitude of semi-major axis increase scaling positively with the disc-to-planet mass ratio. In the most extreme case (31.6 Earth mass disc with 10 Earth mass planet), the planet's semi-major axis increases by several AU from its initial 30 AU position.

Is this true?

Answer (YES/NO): NO